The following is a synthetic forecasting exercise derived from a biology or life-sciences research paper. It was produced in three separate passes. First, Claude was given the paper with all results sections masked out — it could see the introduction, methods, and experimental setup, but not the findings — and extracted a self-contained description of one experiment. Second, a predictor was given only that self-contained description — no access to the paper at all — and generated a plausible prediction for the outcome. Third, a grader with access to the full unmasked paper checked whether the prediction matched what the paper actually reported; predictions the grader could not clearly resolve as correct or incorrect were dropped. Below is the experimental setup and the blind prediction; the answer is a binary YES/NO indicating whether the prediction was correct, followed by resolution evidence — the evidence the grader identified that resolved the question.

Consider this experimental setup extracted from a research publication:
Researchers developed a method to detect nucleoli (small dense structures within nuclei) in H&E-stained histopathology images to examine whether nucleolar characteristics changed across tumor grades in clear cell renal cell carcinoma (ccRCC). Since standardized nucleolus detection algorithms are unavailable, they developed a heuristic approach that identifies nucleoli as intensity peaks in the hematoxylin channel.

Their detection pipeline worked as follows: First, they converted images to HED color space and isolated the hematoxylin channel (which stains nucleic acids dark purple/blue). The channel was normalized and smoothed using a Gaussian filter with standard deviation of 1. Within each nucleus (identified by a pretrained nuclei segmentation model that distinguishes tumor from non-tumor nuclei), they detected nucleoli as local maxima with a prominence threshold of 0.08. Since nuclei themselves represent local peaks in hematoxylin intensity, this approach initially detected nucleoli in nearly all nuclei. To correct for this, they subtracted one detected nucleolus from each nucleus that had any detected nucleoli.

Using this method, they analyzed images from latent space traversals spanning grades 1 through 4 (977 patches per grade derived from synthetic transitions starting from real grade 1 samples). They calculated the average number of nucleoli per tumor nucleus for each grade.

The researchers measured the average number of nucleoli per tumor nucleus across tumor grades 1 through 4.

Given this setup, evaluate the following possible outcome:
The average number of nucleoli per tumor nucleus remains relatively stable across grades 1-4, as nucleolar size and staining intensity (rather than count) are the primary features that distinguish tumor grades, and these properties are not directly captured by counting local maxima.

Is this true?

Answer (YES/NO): NO